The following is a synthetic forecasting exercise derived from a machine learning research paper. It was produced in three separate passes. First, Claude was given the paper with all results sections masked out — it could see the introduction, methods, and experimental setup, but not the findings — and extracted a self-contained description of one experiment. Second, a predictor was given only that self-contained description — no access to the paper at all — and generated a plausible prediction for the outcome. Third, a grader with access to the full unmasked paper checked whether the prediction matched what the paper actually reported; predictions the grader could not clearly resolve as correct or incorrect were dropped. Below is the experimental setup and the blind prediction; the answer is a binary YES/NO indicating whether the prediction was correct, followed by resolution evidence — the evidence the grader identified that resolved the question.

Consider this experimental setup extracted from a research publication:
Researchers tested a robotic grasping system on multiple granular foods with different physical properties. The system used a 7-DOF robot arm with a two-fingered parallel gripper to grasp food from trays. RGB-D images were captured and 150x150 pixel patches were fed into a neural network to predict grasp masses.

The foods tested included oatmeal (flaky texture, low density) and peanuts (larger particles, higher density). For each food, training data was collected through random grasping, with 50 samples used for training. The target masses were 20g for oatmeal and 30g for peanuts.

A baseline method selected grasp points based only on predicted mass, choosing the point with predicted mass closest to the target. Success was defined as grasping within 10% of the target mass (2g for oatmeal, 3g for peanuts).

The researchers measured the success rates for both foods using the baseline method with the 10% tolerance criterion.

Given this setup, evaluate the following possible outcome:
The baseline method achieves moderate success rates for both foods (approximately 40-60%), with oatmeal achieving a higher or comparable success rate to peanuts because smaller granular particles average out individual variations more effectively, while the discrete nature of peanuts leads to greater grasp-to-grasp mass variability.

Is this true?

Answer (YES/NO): YES